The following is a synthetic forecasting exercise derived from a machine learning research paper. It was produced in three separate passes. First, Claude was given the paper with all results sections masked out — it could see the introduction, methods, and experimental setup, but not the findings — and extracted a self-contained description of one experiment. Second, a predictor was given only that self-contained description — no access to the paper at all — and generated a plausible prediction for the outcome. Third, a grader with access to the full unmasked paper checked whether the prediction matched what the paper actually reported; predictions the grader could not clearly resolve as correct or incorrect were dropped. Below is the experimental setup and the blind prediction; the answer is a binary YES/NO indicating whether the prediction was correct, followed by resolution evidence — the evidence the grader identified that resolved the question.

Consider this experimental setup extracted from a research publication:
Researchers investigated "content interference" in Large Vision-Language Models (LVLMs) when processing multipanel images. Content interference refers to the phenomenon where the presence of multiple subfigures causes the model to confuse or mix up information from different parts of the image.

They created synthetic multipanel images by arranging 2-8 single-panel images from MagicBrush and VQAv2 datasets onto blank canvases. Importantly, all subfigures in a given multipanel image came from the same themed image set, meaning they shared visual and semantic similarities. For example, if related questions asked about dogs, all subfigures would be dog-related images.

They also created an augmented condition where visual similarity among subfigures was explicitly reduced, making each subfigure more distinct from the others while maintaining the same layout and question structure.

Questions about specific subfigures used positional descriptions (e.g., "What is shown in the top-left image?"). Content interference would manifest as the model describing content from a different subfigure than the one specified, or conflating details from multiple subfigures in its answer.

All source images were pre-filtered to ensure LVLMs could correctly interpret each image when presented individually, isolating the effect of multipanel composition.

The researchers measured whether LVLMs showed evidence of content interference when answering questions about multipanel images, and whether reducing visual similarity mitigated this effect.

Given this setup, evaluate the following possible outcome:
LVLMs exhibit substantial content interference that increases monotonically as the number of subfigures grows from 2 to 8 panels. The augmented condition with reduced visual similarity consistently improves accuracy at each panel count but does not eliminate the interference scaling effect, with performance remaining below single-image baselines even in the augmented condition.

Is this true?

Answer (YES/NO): NO